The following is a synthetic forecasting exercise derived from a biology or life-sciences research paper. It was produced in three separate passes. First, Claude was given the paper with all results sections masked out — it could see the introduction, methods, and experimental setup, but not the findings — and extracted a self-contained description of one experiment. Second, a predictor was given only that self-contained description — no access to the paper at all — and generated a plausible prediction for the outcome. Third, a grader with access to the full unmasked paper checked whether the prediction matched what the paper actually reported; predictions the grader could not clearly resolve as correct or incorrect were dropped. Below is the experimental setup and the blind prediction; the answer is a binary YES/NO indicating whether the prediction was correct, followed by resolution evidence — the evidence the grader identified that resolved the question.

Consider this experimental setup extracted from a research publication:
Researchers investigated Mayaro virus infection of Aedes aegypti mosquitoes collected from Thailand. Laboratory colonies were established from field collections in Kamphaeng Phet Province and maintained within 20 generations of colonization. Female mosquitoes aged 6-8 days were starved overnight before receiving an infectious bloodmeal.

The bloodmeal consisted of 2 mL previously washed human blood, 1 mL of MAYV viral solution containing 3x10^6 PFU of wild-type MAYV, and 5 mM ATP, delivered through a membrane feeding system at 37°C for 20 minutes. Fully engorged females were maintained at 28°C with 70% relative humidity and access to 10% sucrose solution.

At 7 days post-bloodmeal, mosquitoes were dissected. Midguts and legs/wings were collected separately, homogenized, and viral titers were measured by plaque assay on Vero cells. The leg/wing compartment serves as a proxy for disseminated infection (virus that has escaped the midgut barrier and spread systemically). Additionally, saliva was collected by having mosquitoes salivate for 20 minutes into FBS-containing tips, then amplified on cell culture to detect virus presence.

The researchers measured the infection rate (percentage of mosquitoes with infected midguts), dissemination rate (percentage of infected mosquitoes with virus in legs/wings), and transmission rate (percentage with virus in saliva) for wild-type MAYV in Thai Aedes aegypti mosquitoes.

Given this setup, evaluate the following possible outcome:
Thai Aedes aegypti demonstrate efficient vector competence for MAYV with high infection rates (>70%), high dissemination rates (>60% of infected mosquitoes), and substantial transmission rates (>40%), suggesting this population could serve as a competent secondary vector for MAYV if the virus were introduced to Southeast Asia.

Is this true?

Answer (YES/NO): NO